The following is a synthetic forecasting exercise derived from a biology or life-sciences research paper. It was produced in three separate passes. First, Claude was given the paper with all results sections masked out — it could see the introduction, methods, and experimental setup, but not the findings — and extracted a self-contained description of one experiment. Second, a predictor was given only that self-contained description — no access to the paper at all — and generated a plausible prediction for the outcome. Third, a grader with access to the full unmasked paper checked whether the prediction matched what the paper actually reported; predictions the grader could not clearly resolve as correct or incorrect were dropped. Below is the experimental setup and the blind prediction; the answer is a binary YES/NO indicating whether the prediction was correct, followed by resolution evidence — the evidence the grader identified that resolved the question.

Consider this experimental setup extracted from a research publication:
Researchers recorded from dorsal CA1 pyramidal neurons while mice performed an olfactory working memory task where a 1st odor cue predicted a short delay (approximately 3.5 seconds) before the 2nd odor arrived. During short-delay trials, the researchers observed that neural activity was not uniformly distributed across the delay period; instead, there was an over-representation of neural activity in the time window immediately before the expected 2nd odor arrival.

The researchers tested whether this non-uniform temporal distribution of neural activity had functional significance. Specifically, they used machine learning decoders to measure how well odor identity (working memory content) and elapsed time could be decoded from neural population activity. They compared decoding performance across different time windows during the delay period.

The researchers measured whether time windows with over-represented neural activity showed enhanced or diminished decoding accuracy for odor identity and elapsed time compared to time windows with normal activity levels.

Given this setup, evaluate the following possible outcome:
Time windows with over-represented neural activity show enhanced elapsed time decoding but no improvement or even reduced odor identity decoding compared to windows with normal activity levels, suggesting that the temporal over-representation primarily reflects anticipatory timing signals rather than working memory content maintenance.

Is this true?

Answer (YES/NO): NO